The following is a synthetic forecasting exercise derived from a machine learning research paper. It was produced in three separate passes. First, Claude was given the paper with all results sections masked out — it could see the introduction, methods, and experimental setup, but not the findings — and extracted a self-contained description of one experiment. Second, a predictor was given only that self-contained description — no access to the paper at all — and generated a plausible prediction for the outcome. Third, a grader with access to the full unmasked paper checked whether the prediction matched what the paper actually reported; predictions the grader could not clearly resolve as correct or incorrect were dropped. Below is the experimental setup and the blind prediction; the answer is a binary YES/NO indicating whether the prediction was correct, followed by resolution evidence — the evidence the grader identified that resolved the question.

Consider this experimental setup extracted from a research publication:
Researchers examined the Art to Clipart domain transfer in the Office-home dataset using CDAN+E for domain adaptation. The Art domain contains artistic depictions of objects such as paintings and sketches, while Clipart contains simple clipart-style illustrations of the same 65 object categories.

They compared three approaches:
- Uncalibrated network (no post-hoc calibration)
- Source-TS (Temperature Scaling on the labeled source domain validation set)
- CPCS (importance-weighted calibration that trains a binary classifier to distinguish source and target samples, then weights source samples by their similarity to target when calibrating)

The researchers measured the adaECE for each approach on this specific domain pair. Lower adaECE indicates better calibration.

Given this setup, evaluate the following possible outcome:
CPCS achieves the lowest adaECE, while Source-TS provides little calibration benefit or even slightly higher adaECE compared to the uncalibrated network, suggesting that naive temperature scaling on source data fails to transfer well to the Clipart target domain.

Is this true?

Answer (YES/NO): NO